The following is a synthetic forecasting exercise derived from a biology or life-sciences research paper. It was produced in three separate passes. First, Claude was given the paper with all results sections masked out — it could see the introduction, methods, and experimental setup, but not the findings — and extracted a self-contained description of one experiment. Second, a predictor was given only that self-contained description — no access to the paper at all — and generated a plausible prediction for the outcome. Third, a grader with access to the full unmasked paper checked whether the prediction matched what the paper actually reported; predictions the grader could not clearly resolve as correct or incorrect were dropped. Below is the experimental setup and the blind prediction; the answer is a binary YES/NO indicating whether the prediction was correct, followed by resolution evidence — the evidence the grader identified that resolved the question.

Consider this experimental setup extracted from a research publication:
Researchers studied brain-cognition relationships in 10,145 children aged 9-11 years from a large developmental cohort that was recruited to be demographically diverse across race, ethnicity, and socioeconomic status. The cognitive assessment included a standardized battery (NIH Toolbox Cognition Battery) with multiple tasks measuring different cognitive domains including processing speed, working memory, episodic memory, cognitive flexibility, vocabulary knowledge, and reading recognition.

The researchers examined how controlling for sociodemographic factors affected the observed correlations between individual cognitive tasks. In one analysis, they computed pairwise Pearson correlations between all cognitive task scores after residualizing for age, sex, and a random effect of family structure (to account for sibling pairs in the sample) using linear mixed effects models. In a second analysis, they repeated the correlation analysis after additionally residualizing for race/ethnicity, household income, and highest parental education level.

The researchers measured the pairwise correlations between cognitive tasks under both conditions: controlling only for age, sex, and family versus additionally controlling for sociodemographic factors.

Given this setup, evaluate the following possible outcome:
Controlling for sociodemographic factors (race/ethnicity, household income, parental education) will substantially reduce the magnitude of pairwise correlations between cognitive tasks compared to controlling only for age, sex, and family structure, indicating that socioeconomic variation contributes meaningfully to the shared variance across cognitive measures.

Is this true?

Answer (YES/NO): NO